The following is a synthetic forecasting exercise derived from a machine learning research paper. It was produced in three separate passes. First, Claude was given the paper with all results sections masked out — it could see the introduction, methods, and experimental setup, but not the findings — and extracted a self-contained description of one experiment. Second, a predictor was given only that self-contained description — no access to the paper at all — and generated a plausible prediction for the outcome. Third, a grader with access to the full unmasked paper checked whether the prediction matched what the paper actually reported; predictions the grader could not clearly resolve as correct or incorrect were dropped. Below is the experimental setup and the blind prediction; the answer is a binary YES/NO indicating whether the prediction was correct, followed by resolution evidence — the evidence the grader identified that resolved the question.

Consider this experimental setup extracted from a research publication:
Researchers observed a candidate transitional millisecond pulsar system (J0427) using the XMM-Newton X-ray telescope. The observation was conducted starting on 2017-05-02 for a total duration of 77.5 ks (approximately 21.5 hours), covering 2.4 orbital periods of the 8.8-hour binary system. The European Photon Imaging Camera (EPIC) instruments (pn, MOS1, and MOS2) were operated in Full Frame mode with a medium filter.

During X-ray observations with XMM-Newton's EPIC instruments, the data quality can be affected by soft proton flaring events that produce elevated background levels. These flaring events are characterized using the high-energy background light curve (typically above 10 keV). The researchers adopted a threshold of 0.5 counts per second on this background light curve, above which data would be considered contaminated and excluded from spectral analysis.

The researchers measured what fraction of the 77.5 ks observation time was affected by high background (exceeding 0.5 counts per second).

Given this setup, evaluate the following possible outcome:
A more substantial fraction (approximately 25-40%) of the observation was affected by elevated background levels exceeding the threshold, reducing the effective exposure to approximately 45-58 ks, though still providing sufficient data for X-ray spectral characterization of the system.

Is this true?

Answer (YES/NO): NO